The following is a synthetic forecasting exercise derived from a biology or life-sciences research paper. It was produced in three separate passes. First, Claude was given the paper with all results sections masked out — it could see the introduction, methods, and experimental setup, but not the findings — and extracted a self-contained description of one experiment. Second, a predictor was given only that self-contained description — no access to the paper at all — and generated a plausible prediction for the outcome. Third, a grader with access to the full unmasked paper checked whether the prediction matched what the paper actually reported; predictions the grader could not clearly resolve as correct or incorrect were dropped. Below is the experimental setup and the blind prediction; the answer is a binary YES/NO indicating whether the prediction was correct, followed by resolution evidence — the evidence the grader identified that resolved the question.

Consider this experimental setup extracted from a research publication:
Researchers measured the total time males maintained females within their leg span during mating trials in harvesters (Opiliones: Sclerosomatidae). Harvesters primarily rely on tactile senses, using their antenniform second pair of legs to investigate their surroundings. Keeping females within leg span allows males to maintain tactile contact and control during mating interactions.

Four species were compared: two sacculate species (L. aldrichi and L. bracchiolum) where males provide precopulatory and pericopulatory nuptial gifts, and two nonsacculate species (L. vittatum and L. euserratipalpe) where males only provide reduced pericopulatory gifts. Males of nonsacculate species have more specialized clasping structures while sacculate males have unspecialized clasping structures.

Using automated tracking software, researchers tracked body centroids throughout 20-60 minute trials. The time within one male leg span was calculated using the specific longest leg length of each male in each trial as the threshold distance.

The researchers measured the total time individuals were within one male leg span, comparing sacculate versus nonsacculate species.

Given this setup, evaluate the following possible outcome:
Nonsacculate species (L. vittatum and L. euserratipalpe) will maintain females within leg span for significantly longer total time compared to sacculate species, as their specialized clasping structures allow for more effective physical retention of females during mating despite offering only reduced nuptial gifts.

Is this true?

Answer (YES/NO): YES